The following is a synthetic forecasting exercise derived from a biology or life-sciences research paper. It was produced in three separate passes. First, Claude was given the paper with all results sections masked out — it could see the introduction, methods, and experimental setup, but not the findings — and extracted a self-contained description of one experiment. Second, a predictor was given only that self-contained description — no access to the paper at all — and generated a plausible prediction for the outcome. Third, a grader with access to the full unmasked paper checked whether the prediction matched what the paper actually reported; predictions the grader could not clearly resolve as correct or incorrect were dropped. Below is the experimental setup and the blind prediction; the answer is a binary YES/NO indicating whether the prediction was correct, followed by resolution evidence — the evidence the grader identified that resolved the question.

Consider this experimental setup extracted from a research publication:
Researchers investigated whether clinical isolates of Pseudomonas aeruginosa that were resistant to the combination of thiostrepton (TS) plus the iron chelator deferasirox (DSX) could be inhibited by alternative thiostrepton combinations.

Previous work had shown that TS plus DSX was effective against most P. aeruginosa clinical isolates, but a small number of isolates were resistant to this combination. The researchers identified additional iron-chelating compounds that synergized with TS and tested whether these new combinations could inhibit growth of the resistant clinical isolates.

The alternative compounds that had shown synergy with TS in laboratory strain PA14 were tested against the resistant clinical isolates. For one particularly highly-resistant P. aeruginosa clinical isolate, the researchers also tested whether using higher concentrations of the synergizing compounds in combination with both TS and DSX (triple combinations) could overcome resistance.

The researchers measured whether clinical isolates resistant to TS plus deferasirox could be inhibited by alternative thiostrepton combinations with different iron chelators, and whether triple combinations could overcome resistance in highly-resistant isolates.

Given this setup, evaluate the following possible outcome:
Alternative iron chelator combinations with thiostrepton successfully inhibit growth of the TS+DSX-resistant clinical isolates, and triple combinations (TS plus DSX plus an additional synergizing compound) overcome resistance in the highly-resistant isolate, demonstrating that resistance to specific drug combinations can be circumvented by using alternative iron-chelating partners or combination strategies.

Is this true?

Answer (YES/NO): YES